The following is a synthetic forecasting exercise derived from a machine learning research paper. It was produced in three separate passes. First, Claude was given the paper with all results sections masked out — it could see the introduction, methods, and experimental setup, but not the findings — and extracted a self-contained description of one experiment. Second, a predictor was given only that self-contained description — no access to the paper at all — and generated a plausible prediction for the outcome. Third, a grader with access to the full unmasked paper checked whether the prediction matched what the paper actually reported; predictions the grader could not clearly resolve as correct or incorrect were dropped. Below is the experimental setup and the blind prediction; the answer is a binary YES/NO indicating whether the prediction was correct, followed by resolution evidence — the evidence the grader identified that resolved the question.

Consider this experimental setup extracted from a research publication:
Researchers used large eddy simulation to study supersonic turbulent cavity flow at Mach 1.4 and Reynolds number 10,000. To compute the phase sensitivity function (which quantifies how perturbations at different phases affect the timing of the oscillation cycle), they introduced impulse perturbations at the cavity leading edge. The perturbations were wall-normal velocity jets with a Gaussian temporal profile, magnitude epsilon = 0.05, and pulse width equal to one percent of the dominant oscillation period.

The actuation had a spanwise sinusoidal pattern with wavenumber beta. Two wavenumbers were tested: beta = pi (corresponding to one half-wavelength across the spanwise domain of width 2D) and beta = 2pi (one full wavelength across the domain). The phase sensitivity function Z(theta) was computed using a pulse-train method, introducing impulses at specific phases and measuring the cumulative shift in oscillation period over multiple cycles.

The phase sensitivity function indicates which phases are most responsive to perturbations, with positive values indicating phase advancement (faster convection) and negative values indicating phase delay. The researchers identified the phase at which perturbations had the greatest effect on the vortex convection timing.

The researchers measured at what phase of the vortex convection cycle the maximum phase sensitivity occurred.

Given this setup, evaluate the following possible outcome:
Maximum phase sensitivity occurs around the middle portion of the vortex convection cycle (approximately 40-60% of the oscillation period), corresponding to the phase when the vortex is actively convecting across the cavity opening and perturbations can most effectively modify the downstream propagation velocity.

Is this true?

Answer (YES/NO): NO